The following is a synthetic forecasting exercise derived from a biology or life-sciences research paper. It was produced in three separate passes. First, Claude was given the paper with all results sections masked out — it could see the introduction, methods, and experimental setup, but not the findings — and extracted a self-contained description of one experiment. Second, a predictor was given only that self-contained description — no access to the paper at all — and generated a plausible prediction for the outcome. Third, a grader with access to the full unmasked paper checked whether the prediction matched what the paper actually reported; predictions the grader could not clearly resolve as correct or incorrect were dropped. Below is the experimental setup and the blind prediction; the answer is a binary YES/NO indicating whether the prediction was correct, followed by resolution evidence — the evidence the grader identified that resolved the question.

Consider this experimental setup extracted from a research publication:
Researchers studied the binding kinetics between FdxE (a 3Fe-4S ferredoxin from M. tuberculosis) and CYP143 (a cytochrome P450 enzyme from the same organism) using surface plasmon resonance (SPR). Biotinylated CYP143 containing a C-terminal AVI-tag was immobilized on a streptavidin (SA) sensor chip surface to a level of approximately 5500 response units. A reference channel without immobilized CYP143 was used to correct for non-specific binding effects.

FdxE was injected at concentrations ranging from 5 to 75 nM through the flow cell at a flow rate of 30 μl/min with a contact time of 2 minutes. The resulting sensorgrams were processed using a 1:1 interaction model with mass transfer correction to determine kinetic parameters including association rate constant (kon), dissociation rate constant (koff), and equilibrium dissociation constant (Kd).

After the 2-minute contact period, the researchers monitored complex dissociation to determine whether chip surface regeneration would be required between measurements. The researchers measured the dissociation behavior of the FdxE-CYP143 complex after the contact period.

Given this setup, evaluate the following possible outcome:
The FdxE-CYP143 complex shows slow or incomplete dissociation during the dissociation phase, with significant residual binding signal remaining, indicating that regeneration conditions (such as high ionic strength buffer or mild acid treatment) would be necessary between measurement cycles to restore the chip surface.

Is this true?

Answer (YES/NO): NO